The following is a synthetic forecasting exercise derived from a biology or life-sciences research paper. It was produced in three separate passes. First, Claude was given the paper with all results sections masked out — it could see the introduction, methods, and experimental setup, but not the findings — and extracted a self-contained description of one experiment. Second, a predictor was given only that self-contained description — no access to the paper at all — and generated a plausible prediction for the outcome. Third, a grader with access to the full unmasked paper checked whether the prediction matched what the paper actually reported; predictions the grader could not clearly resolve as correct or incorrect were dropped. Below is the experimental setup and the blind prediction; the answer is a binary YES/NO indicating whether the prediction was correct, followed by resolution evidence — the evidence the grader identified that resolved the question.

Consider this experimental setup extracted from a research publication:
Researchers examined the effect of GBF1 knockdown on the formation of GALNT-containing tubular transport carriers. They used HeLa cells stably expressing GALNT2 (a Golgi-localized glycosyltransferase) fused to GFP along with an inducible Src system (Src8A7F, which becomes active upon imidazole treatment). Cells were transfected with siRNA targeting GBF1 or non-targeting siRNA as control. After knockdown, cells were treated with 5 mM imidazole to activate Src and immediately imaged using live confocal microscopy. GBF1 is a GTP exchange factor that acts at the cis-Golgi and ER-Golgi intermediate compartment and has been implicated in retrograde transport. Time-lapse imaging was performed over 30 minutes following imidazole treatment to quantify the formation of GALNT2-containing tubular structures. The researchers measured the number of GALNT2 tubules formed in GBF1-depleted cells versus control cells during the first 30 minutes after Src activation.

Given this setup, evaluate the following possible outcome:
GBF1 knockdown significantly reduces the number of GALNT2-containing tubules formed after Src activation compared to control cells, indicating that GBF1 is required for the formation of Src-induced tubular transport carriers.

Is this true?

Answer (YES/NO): YES